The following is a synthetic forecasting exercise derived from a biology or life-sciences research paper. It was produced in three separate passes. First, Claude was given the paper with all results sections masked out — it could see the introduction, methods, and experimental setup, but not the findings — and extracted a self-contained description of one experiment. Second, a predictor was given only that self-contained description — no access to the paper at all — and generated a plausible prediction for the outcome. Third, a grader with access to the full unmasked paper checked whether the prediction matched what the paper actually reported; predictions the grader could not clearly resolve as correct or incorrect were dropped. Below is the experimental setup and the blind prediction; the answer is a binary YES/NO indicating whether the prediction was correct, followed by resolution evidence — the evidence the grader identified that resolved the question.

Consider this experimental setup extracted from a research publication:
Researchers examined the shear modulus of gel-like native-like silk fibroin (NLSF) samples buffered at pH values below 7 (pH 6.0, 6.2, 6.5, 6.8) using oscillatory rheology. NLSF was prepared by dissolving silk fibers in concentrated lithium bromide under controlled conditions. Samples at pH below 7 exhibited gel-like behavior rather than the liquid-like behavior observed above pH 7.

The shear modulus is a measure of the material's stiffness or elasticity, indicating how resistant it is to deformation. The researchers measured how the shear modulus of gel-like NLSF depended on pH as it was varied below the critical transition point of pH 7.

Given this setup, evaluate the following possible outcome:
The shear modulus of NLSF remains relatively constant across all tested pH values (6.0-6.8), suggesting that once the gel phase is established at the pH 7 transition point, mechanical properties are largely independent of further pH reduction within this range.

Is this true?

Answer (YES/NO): NO